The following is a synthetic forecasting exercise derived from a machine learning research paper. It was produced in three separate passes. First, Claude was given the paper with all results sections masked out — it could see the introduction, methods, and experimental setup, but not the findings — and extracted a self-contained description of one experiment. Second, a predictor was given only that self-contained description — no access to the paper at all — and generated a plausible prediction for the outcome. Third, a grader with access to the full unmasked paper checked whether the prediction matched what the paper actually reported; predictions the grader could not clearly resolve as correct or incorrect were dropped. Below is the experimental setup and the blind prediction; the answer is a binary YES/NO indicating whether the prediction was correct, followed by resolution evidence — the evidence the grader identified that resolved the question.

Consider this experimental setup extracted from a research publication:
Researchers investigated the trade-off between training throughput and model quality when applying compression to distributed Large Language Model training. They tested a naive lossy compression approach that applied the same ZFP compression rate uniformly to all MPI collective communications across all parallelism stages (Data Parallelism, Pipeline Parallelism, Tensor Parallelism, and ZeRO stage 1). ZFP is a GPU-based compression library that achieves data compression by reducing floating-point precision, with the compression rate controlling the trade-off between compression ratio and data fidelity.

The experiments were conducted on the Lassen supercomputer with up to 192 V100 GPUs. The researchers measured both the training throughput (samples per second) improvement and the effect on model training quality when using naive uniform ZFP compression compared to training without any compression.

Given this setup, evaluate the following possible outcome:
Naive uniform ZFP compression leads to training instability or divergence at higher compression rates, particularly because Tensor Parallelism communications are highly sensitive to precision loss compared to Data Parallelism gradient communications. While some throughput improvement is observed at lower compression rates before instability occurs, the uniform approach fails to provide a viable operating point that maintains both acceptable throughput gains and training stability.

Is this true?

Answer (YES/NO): NO